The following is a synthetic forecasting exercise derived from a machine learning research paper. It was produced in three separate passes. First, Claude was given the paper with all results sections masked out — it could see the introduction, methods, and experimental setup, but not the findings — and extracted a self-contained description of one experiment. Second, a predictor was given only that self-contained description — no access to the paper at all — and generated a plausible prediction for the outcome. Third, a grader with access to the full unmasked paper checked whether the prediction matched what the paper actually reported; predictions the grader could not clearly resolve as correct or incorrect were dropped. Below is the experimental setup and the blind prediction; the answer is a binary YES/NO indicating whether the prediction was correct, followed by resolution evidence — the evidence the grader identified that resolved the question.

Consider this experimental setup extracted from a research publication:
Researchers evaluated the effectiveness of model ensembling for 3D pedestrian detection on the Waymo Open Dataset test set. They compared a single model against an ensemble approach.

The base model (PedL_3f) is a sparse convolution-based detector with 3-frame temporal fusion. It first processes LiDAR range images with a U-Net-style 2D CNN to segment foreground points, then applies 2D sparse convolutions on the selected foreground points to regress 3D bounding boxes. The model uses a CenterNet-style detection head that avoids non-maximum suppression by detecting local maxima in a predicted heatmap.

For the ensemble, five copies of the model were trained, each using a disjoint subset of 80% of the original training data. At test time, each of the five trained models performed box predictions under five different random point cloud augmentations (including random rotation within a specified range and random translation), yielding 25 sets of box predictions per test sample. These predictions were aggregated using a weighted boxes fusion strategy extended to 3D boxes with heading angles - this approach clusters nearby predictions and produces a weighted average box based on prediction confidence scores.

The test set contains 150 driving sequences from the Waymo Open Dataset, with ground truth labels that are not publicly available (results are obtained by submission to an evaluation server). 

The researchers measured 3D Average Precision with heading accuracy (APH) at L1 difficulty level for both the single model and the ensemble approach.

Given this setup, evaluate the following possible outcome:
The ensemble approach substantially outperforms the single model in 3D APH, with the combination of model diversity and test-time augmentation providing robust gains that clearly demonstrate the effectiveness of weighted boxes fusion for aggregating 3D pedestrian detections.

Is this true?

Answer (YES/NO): NO